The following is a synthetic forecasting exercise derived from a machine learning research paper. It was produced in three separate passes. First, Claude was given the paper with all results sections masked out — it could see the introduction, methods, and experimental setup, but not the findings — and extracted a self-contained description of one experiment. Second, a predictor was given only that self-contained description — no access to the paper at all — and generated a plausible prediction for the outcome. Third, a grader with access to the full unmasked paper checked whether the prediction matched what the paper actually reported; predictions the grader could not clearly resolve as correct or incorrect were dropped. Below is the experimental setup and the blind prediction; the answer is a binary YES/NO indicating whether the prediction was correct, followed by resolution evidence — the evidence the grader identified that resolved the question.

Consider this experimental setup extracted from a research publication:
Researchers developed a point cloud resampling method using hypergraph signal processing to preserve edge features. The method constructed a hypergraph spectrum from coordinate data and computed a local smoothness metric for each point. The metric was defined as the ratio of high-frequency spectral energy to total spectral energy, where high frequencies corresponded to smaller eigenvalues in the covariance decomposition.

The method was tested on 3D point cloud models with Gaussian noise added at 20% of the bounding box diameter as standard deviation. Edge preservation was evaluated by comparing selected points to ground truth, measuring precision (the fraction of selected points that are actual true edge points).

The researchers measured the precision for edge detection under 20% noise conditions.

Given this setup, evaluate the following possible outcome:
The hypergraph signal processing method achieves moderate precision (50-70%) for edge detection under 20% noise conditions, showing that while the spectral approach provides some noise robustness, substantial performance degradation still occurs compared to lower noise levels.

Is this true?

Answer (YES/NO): NO